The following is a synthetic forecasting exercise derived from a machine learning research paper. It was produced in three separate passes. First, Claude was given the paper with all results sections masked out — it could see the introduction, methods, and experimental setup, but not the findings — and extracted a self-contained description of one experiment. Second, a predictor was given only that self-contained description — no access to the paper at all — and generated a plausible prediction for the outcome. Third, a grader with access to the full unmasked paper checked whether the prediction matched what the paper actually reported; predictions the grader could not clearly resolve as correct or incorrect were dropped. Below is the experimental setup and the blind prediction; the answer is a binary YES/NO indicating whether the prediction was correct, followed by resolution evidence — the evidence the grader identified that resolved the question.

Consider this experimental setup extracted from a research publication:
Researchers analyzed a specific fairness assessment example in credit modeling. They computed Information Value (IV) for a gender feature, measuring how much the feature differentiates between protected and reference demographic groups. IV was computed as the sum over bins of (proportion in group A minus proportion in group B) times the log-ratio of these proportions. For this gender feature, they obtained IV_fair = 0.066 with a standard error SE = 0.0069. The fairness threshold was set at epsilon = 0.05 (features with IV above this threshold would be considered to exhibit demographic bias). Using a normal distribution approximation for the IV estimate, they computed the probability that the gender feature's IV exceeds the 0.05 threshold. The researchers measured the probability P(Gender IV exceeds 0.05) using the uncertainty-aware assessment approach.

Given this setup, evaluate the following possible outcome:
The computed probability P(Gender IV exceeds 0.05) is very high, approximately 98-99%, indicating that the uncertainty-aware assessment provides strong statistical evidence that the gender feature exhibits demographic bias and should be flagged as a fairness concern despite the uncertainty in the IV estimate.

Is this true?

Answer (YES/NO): YES